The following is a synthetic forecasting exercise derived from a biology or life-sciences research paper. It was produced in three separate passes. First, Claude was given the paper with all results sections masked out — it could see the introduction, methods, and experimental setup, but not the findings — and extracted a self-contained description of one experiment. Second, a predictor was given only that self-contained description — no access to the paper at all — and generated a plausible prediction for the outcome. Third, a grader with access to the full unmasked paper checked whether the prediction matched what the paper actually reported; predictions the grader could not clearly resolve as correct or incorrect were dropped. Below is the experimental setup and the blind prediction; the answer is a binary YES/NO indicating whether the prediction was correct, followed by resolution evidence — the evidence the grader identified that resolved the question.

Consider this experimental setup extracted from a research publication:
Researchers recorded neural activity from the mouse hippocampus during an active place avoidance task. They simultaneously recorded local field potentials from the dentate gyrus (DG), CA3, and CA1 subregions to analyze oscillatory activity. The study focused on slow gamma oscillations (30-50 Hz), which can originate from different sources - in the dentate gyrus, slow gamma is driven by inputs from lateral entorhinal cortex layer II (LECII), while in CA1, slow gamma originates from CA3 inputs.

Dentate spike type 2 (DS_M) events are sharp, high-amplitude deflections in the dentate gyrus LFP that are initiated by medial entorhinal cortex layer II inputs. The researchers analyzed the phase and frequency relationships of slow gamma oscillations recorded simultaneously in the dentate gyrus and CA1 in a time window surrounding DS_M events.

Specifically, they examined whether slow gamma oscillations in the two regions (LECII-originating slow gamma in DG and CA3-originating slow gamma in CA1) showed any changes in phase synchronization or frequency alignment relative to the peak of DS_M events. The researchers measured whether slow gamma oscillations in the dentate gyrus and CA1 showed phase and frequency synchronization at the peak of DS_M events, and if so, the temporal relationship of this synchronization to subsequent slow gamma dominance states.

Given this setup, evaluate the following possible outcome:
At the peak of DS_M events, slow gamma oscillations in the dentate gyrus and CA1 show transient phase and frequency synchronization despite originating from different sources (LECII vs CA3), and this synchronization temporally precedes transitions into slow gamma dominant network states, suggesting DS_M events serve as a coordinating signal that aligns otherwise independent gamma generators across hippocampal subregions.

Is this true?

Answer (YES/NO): YES